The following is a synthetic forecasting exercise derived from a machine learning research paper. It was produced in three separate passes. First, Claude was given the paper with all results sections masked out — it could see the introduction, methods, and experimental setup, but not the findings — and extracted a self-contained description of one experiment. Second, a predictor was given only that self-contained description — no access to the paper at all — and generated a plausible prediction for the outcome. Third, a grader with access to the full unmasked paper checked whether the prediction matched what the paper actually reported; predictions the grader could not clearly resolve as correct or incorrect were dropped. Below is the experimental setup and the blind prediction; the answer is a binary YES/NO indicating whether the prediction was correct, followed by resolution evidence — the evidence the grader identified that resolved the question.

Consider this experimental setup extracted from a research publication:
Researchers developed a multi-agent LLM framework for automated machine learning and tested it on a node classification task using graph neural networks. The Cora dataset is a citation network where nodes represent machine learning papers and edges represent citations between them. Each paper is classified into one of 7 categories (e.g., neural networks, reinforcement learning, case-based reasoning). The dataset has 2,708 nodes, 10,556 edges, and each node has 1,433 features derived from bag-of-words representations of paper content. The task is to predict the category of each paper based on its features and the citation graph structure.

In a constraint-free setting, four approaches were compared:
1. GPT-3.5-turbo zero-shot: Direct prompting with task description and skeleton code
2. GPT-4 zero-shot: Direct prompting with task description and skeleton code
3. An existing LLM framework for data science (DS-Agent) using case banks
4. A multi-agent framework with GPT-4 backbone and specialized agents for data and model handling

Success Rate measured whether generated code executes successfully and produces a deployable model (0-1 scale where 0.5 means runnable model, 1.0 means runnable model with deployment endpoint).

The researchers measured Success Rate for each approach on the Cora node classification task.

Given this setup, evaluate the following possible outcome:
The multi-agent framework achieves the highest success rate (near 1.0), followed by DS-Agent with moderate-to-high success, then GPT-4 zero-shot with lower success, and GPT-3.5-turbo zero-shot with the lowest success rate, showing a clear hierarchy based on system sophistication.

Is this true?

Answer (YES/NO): NO